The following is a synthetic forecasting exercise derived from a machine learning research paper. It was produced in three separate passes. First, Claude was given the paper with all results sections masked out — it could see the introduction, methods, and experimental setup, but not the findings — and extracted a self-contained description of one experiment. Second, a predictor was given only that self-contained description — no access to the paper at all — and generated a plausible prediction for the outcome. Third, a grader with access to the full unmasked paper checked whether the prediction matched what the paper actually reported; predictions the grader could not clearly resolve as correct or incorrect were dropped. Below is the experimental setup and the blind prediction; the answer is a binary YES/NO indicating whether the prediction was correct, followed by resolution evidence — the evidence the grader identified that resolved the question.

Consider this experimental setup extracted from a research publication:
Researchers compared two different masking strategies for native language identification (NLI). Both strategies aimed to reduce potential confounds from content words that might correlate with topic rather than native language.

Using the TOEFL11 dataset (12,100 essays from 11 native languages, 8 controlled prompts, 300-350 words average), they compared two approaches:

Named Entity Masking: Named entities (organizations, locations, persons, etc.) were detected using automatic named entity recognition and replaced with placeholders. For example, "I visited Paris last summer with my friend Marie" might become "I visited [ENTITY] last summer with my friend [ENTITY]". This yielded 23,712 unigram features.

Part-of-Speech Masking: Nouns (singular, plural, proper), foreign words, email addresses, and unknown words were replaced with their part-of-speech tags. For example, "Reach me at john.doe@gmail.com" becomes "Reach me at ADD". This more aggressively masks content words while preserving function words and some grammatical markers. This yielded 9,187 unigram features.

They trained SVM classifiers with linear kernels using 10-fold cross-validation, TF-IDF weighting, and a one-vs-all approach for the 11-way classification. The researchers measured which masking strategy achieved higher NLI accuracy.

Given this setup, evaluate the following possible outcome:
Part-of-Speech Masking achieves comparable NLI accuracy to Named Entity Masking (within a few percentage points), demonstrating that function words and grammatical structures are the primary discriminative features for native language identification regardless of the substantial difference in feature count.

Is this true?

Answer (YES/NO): NO